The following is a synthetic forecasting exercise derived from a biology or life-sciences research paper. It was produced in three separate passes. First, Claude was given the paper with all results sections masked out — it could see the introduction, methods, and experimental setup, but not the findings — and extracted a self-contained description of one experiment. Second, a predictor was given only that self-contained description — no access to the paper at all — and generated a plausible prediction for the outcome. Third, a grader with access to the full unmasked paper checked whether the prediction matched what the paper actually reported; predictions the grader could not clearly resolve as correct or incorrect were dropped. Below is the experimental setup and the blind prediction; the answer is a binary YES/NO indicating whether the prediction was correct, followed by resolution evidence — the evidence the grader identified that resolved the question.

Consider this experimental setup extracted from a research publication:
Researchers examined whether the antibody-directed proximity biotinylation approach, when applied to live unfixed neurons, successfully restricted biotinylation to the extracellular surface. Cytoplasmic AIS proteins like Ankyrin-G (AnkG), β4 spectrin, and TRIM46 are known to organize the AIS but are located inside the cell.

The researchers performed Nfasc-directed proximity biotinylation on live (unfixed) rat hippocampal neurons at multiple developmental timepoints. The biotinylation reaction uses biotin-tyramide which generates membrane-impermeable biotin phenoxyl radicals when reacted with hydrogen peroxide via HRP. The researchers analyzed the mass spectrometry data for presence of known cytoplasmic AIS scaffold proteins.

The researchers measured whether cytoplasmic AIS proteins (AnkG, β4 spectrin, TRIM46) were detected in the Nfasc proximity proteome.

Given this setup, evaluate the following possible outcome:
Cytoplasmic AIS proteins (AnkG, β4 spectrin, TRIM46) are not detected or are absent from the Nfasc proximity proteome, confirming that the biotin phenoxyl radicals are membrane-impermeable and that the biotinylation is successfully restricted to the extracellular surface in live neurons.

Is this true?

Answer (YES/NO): YES